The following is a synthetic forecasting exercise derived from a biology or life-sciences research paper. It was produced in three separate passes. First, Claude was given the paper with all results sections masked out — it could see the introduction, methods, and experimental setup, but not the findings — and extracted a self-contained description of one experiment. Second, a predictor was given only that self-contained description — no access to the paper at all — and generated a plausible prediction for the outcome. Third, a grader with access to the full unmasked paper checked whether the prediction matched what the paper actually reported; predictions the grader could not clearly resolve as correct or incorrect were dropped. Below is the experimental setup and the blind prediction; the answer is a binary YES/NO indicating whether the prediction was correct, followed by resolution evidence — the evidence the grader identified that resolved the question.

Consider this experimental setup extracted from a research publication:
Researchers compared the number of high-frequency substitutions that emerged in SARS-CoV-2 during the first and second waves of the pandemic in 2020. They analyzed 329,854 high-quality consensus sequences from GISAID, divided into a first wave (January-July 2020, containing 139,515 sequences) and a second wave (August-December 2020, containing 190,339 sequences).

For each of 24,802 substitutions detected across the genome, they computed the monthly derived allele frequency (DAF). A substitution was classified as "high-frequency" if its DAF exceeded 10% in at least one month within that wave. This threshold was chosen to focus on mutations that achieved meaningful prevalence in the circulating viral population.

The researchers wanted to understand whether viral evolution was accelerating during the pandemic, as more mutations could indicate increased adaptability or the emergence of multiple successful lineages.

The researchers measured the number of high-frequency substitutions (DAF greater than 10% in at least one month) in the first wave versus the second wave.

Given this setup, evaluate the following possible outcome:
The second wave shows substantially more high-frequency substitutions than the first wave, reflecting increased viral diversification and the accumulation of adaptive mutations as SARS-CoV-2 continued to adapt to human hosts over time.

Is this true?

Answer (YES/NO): YES